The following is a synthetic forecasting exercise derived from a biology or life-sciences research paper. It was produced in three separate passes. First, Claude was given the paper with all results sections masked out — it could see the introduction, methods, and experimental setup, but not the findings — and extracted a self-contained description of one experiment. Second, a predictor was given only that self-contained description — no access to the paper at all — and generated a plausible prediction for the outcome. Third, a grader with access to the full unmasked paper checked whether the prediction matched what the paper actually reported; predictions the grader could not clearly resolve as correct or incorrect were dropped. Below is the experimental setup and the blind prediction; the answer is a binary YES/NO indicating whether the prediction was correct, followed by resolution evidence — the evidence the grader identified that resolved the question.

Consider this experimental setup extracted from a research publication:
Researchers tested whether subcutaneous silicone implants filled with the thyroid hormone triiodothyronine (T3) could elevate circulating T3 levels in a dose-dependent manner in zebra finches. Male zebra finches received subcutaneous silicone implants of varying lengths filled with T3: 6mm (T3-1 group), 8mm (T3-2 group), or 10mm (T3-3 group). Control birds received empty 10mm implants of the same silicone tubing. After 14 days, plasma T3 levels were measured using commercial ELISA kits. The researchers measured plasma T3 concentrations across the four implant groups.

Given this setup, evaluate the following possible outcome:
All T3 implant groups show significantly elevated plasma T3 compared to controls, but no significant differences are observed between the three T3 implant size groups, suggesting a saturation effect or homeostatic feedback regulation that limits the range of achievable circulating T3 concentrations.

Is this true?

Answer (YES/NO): NO